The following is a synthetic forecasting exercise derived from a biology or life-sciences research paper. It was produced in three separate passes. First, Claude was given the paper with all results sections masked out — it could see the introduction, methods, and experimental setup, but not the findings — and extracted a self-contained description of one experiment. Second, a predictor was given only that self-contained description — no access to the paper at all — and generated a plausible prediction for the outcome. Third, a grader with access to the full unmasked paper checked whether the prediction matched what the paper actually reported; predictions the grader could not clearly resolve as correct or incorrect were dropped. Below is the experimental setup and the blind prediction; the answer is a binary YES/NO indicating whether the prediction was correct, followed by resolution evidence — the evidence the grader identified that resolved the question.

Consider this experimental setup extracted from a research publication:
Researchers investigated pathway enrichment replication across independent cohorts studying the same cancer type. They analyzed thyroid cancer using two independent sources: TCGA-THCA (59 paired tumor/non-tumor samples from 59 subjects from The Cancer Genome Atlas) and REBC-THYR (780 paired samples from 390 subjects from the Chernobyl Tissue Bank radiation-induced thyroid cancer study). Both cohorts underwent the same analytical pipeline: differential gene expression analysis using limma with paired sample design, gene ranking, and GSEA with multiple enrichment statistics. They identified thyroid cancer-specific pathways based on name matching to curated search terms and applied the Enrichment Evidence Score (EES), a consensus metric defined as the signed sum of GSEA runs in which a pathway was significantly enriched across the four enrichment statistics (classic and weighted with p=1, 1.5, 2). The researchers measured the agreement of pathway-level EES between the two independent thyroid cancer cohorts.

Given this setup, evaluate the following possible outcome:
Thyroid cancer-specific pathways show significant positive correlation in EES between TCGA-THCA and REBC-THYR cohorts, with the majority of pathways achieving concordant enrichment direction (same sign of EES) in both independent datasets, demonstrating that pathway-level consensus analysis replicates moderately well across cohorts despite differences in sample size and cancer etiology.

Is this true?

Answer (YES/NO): YES